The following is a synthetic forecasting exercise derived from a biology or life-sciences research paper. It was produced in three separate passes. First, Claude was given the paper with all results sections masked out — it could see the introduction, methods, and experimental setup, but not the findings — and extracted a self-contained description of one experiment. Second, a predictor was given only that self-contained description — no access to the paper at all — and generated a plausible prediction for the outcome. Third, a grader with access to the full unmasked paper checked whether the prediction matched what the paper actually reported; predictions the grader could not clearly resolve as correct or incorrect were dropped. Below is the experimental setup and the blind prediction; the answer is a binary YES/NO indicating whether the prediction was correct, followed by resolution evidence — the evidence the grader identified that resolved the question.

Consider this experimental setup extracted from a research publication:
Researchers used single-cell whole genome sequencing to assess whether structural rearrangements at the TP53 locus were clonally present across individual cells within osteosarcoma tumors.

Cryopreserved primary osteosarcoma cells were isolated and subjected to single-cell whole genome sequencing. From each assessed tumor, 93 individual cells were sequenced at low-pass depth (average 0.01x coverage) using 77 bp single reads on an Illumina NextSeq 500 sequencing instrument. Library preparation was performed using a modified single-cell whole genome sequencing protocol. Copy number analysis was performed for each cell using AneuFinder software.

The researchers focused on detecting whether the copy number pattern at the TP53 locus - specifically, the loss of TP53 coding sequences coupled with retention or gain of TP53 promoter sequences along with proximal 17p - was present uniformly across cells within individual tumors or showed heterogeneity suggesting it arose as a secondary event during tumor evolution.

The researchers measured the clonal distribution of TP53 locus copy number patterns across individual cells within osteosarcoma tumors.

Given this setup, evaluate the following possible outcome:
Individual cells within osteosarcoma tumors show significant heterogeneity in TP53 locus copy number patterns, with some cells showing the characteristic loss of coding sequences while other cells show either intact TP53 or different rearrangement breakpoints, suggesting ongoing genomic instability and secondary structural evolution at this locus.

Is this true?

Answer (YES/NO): NO